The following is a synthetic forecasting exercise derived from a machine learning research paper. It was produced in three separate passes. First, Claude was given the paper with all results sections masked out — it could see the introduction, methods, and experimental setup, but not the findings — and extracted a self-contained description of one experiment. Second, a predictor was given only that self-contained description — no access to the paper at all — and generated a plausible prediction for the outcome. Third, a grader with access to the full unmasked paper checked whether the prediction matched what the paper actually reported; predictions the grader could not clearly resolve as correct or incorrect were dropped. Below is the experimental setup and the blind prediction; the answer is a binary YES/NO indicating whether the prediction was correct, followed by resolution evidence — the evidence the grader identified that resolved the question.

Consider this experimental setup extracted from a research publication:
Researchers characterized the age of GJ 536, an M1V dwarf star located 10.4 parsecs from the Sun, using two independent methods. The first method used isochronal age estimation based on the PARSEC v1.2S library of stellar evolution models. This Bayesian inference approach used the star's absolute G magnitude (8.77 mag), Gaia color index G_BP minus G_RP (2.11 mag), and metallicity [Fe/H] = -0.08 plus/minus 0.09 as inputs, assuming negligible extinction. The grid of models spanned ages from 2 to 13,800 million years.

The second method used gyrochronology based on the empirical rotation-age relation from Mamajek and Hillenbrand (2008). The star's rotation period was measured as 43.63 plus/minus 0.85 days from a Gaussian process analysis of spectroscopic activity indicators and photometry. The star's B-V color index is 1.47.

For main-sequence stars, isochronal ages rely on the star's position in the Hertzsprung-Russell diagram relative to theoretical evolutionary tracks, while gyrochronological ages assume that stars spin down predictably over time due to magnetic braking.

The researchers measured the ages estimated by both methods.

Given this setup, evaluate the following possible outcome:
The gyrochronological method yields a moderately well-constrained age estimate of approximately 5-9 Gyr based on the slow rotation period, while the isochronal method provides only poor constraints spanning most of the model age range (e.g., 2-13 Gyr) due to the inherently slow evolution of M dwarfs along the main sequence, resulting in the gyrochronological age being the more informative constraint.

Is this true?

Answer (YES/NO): NO